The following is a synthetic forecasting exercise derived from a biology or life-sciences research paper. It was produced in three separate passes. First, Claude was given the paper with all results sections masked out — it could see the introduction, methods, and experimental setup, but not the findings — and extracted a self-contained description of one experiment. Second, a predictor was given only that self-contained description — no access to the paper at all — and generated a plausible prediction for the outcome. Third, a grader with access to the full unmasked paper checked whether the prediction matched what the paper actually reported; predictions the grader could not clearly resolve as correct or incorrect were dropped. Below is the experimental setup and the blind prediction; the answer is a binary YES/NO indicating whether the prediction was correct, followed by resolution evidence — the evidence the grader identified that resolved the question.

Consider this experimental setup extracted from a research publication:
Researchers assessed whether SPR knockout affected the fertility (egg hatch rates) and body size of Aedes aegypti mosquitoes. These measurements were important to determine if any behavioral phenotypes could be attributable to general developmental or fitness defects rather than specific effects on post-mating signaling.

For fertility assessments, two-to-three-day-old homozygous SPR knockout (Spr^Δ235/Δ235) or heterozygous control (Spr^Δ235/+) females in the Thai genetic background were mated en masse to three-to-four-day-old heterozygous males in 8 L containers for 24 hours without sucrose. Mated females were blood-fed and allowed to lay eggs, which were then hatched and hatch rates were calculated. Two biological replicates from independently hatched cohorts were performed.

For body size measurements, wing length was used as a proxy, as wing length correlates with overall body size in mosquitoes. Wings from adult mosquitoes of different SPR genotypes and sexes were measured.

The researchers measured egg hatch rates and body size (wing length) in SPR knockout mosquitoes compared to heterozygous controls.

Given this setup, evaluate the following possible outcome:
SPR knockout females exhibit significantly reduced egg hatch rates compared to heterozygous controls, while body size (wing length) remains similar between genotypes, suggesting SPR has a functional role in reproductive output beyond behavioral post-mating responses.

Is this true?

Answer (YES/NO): NO